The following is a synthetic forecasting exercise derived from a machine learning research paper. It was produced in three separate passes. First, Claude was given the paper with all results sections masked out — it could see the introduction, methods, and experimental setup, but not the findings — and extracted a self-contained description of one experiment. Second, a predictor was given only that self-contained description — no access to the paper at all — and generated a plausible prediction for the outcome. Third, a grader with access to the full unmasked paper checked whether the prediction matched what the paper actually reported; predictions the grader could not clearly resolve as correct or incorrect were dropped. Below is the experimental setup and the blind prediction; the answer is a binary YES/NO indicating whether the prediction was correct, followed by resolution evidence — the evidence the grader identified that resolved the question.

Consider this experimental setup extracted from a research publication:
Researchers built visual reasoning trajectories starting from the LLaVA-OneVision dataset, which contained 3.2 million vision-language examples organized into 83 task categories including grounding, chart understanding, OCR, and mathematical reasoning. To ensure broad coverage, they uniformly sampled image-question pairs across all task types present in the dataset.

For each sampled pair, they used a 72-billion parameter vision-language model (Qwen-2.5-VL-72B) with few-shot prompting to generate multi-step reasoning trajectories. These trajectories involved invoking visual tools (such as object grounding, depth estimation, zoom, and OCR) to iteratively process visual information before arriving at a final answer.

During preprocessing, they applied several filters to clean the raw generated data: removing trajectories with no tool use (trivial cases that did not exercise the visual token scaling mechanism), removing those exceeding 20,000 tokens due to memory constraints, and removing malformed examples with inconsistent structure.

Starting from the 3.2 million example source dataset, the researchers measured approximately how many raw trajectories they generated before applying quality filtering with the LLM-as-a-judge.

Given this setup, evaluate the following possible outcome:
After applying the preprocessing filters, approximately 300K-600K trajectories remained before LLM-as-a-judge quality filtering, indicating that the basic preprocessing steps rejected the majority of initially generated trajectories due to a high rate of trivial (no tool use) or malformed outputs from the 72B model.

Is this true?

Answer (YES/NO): NO